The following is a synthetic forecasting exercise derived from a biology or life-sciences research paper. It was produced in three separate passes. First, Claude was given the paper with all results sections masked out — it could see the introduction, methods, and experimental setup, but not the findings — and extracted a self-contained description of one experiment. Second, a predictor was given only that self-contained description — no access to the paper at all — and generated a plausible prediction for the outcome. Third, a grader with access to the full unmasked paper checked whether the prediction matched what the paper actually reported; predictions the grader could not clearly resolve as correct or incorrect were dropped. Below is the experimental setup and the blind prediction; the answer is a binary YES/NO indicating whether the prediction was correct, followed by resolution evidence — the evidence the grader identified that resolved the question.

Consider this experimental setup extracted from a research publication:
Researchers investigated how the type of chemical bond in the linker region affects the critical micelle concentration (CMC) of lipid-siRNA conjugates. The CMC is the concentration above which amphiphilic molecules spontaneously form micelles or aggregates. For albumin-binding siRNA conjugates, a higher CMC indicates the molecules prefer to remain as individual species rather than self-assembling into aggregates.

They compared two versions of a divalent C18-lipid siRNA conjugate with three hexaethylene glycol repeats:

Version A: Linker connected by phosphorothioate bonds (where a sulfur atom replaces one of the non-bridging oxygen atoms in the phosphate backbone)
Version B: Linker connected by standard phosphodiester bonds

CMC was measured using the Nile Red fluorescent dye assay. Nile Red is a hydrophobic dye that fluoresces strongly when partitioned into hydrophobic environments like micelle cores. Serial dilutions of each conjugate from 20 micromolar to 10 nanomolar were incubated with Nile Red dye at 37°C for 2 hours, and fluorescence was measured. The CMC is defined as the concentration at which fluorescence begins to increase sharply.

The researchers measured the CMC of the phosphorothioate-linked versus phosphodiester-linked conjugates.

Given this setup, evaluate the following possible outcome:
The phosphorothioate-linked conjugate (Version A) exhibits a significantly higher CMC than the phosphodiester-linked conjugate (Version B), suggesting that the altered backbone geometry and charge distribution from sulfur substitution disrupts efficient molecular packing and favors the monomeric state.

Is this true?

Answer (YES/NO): NO